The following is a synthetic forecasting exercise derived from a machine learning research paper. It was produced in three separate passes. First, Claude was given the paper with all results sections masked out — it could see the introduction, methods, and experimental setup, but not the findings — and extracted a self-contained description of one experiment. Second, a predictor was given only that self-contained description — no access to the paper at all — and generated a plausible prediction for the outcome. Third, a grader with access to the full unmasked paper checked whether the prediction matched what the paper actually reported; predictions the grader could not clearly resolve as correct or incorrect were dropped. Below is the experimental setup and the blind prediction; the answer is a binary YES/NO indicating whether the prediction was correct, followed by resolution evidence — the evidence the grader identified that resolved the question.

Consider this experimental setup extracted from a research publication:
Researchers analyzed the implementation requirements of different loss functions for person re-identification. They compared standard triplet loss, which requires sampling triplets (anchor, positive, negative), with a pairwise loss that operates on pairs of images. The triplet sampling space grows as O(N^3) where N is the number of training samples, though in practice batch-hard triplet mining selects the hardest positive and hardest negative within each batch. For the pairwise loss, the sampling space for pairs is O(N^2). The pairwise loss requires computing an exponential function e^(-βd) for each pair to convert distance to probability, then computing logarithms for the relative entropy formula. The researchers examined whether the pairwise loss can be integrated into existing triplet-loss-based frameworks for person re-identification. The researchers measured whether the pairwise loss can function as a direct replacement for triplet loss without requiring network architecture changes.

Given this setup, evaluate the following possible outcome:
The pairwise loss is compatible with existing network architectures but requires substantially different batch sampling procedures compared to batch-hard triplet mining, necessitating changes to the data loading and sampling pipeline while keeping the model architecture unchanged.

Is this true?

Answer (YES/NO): NO